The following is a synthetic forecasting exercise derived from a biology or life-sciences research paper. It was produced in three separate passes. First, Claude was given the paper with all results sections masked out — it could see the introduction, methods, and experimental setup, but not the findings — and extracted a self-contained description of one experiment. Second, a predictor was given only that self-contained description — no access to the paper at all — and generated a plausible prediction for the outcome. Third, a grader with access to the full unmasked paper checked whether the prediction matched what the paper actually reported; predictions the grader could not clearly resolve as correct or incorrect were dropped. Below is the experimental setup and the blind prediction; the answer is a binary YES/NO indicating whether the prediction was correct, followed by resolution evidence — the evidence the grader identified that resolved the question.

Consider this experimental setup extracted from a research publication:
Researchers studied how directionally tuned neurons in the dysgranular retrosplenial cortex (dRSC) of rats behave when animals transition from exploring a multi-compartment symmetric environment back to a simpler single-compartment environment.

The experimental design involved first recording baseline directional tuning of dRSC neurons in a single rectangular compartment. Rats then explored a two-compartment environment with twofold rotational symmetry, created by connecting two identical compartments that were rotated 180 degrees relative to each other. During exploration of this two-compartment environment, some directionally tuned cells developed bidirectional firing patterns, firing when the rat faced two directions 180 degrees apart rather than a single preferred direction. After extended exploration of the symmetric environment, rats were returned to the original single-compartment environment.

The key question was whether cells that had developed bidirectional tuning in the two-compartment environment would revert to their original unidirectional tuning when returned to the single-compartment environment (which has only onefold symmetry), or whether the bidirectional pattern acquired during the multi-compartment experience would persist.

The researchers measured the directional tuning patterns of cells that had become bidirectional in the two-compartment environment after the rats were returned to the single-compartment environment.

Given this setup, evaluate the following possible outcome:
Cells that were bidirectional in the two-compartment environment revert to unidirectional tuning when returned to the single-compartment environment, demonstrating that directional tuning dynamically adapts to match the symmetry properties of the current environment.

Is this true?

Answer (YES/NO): NO